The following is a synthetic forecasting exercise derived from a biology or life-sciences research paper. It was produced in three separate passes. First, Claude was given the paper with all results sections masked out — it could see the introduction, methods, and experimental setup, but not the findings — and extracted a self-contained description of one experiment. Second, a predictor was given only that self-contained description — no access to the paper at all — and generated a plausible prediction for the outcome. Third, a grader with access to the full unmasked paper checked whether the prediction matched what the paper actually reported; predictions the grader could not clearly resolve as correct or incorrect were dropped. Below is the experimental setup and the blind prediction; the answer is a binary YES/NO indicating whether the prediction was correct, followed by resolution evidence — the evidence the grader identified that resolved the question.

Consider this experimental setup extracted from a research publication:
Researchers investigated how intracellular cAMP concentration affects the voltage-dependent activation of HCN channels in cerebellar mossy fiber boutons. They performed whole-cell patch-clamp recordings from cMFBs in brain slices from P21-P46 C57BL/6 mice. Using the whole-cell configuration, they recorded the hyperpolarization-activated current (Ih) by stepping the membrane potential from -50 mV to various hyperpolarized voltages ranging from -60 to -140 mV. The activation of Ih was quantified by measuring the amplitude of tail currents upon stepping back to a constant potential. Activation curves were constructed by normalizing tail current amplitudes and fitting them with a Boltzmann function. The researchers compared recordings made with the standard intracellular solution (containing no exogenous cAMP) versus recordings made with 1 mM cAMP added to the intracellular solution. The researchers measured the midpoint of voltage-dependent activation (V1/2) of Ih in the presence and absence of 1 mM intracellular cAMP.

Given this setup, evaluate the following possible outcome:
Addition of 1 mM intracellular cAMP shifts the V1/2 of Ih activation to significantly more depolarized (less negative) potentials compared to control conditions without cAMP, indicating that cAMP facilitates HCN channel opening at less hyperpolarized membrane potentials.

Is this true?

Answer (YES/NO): YES